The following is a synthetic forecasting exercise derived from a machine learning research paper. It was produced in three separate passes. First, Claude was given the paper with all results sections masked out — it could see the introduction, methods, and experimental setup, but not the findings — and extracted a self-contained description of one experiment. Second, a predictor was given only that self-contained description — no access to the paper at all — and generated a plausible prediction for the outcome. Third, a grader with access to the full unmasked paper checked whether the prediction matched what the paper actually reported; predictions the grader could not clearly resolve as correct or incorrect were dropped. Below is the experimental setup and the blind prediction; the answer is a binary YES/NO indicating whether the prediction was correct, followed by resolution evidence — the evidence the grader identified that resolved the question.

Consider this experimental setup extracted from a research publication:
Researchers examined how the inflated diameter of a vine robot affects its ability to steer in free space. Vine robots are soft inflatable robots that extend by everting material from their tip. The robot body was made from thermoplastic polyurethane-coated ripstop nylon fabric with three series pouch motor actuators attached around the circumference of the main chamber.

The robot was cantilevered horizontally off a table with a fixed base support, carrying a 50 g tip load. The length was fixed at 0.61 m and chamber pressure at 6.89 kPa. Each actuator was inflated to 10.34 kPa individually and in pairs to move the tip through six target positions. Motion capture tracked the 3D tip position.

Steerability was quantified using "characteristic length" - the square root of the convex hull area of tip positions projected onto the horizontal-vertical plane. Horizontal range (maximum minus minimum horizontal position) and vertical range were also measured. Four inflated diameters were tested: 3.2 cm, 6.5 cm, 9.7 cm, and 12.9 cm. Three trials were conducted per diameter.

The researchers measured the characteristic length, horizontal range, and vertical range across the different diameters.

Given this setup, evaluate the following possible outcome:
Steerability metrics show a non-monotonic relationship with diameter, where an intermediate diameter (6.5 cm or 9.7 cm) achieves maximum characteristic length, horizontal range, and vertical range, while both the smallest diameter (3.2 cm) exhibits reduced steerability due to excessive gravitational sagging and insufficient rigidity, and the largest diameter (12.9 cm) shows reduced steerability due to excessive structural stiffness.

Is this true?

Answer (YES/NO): NO